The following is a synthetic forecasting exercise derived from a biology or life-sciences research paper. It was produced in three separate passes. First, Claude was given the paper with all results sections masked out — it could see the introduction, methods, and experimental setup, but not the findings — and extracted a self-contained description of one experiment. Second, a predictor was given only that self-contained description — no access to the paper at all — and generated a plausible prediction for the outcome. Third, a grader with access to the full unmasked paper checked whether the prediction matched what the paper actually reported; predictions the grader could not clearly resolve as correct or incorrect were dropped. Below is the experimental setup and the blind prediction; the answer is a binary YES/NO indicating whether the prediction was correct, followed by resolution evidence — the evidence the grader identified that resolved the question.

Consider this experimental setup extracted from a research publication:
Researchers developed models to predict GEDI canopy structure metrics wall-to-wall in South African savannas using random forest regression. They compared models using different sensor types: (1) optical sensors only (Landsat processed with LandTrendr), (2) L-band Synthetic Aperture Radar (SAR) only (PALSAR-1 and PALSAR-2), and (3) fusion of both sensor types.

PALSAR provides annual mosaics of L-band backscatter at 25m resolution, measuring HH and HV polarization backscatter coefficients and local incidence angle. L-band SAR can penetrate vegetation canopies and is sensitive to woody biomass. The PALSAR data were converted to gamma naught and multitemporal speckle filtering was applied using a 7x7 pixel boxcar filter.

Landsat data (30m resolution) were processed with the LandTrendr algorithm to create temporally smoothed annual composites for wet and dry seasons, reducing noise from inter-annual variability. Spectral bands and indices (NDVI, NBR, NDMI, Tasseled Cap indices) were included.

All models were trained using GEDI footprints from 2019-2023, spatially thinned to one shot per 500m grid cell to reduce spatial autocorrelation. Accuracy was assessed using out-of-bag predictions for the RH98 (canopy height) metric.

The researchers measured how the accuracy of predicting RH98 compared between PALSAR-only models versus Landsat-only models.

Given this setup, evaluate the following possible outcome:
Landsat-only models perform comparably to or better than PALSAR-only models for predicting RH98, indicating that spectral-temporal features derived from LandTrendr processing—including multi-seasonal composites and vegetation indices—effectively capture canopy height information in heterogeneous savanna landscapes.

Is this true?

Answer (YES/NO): YES